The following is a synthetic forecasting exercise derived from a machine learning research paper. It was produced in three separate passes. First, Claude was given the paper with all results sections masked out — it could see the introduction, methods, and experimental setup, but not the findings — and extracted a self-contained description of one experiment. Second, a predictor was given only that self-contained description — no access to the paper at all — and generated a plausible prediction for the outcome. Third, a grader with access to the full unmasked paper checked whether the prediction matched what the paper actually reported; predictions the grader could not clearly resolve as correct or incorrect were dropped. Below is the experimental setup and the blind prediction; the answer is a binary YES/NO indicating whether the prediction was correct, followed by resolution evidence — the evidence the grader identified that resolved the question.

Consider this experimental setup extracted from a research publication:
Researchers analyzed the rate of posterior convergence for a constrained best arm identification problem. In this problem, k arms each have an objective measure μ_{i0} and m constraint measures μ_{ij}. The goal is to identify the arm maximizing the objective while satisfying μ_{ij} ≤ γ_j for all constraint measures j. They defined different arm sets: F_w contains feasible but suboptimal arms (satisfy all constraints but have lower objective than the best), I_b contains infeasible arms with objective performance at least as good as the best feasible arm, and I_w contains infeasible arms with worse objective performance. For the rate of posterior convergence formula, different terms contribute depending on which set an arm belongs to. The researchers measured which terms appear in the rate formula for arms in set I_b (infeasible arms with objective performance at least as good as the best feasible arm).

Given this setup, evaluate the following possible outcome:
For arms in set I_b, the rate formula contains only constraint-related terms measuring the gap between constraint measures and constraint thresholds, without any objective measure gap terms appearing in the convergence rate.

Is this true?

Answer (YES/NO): YES